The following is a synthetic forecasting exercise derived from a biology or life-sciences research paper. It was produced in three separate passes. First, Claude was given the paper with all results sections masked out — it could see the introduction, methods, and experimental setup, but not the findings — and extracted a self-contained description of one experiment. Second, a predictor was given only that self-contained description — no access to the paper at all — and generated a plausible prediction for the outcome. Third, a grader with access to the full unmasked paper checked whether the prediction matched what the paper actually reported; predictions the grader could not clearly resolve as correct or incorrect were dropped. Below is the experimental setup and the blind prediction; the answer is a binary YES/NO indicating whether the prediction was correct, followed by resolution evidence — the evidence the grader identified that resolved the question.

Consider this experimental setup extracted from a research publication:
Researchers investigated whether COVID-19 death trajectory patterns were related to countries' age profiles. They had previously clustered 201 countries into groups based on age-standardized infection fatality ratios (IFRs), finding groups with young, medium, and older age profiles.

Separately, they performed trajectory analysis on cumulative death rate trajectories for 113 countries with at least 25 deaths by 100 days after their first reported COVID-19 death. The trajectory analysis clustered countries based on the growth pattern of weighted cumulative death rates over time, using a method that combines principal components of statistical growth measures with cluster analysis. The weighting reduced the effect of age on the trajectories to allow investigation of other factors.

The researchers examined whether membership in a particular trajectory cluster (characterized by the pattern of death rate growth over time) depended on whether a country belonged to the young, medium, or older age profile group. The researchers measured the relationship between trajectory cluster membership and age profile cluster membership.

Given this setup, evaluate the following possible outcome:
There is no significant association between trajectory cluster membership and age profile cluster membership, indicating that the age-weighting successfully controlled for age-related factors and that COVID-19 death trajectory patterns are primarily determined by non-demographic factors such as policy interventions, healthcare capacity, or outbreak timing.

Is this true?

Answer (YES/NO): YES